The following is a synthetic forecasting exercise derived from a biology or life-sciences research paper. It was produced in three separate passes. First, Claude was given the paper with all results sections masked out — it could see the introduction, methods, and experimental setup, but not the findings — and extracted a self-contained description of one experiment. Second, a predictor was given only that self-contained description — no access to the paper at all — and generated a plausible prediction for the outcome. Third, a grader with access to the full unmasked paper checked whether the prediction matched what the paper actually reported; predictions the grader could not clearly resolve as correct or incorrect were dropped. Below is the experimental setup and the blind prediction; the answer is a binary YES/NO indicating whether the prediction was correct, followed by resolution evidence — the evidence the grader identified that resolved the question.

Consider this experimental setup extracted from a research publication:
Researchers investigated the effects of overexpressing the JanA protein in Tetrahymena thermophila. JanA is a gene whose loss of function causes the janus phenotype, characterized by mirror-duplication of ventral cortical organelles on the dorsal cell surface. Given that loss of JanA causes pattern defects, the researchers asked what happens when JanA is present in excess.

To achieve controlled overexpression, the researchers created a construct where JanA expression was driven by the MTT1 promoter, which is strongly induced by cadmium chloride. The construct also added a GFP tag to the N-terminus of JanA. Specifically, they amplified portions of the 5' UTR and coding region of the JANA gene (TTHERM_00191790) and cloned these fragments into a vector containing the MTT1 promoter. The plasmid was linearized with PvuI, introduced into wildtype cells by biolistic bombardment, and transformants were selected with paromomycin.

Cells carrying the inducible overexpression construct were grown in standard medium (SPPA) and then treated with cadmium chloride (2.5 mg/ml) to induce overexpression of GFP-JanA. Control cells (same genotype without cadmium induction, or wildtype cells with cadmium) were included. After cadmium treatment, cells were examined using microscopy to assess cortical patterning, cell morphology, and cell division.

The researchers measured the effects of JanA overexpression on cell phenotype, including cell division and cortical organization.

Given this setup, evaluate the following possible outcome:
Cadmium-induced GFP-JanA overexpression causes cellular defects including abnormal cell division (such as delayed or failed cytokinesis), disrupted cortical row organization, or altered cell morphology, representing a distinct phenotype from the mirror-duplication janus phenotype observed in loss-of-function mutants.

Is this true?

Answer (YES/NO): YES